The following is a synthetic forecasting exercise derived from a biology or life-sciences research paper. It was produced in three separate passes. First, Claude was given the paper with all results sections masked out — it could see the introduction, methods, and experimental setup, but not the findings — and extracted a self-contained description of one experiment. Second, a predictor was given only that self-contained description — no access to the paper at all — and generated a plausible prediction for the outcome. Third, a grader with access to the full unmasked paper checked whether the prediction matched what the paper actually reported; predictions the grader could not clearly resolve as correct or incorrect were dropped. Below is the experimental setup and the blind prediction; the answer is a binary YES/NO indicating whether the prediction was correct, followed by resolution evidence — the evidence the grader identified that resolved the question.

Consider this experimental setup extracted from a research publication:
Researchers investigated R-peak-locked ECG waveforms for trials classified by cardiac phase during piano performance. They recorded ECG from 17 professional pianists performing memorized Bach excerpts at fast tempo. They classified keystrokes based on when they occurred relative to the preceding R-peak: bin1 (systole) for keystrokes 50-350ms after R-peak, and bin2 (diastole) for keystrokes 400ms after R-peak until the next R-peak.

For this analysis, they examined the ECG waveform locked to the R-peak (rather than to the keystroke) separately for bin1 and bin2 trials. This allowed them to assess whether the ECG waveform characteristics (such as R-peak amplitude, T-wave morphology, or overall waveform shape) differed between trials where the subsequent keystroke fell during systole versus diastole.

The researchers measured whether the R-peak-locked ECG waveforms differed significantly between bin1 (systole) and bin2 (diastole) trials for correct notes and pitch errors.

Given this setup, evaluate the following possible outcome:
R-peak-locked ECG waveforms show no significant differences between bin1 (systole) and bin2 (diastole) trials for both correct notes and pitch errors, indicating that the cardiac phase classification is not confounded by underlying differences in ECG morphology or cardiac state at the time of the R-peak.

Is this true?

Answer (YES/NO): YES